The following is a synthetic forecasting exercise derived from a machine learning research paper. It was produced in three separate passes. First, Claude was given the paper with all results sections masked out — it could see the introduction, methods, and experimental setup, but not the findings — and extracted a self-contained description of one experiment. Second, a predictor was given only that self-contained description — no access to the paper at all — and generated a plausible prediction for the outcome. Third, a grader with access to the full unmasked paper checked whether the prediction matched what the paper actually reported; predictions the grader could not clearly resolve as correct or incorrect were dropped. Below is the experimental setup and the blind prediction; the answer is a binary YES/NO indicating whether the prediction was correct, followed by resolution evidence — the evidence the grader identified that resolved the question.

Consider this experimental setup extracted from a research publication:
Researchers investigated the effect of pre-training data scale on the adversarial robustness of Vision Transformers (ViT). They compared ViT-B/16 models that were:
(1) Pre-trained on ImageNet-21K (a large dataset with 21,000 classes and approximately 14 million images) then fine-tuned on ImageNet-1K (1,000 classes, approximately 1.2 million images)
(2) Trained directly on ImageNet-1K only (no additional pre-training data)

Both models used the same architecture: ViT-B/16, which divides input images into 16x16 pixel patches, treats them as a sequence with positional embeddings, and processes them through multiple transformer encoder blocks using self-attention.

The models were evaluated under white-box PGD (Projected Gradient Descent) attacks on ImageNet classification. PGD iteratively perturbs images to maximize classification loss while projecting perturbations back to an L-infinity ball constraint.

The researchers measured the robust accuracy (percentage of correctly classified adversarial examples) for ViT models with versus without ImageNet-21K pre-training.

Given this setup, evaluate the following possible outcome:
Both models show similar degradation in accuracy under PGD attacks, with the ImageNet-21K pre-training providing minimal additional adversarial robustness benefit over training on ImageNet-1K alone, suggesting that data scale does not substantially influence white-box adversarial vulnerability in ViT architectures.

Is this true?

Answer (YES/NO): NO